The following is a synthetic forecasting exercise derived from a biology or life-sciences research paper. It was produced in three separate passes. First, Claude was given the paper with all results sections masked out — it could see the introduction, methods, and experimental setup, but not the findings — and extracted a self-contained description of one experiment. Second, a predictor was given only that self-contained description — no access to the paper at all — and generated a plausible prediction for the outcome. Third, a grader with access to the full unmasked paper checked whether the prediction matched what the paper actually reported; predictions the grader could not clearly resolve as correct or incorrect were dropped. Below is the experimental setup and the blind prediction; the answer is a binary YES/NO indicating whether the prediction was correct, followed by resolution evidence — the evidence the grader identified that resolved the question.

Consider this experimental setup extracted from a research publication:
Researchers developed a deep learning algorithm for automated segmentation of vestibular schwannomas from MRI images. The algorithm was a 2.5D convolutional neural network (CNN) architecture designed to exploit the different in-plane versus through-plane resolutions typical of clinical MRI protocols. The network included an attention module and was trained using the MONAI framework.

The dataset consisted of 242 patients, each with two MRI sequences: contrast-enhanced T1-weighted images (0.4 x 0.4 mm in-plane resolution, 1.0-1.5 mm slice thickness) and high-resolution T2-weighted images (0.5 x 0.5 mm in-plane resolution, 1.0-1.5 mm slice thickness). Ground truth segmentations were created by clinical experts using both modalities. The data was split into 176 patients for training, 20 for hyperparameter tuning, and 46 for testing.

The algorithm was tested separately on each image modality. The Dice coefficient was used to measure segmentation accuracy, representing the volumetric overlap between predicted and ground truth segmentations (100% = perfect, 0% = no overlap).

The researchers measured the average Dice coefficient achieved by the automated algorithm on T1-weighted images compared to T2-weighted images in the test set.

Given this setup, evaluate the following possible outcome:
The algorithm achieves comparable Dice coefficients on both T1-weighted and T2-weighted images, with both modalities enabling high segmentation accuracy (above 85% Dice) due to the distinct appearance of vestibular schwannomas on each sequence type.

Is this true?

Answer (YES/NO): NO